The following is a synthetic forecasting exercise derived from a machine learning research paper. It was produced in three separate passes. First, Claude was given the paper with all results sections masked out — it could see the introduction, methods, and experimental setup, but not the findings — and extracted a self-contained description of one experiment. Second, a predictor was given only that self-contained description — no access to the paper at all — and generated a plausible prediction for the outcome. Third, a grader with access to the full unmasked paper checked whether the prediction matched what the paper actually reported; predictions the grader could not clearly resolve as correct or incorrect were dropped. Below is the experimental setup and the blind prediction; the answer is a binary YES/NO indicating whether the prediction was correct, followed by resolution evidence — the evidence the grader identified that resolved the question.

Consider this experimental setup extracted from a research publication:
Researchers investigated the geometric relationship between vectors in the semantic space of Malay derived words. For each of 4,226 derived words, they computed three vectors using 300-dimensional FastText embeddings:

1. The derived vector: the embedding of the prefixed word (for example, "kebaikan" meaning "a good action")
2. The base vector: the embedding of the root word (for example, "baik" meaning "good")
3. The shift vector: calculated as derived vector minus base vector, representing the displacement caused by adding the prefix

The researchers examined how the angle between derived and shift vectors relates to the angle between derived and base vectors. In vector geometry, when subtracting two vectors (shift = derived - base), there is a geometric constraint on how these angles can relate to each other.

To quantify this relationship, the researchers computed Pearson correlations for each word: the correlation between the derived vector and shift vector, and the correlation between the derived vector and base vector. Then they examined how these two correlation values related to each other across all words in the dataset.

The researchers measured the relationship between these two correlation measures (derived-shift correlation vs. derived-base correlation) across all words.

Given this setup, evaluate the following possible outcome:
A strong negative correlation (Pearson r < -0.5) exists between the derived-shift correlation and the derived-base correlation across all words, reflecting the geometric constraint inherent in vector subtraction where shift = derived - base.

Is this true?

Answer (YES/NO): YES